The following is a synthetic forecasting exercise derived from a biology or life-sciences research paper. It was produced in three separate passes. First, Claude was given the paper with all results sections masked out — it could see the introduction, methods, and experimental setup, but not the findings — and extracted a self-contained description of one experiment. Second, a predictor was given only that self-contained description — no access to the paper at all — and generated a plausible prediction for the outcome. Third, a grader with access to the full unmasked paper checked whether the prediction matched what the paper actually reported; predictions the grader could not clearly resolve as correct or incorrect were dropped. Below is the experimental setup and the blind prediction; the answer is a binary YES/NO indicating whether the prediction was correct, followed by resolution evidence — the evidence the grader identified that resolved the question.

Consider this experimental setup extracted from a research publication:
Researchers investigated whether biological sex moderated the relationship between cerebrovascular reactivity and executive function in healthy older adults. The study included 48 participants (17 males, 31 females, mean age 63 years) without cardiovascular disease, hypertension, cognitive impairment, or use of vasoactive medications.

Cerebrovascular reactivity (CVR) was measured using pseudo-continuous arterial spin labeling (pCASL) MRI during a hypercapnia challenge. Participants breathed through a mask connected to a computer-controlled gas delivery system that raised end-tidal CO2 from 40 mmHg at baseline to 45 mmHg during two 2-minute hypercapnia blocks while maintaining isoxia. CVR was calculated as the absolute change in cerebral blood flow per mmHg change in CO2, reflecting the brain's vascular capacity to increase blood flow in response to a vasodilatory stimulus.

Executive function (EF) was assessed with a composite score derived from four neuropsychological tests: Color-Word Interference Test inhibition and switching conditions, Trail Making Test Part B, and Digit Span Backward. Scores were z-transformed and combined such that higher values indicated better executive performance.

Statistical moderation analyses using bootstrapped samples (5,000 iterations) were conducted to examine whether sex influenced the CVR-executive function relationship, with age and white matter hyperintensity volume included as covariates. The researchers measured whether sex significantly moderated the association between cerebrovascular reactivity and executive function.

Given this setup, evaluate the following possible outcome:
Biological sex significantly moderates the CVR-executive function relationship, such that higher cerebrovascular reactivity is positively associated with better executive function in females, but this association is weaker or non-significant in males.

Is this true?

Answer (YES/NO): NO